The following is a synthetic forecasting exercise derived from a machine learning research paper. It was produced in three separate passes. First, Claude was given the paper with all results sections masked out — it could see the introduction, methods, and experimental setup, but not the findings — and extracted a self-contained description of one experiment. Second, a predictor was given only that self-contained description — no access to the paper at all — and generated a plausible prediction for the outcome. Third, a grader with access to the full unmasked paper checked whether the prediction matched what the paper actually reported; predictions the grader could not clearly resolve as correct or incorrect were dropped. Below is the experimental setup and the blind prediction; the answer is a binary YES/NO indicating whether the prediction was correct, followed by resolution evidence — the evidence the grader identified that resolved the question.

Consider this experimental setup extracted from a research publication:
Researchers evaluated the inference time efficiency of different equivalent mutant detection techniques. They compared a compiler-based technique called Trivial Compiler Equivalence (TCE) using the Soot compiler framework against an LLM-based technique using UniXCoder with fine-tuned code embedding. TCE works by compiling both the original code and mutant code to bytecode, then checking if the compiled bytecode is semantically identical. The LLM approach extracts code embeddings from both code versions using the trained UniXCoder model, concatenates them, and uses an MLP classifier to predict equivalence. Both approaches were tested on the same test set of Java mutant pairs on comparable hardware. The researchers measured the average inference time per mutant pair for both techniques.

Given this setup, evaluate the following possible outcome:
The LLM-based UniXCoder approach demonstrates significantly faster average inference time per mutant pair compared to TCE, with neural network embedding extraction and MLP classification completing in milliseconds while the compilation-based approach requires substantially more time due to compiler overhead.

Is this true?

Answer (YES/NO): YES